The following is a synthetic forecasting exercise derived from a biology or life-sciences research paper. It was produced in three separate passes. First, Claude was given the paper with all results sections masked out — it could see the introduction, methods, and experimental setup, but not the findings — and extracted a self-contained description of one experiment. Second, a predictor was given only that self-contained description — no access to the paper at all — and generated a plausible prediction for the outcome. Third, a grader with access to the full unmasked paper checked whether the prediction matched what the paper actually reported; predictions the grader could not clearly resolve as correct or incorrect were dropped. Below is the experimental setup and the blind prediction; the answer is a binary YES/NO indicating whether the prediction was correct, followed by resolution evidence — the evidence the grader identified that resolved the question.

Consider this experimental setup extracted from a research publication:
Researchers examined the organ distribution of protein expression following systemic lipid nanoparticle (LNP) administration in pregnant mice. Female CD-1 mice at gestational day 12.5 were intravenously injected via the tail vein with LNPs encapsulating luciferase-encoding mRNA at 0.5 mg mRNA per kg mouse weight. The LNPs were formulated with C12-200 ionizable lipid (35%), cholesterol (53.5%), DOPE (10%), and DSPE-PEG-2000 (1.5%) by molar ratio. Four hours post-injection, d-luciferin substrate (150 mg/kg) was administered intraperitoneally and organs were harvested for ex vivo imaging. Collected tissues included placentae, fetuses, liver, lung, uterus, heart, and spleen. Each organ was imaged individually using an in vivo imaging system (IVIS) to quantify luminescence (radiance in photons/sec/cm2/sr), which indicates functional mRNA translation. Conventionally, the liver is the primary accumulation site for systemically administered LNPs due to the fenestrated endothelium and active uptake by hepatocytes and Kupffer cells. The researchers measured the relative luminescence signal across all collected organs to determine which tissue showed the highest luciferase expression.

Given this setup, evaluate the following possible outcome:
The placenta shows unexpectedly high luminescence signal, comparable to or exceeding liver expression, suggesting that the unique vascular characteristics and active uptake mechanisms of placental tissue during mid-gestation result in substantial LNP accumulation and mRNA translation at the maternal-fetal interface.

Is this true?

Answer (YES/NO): NO